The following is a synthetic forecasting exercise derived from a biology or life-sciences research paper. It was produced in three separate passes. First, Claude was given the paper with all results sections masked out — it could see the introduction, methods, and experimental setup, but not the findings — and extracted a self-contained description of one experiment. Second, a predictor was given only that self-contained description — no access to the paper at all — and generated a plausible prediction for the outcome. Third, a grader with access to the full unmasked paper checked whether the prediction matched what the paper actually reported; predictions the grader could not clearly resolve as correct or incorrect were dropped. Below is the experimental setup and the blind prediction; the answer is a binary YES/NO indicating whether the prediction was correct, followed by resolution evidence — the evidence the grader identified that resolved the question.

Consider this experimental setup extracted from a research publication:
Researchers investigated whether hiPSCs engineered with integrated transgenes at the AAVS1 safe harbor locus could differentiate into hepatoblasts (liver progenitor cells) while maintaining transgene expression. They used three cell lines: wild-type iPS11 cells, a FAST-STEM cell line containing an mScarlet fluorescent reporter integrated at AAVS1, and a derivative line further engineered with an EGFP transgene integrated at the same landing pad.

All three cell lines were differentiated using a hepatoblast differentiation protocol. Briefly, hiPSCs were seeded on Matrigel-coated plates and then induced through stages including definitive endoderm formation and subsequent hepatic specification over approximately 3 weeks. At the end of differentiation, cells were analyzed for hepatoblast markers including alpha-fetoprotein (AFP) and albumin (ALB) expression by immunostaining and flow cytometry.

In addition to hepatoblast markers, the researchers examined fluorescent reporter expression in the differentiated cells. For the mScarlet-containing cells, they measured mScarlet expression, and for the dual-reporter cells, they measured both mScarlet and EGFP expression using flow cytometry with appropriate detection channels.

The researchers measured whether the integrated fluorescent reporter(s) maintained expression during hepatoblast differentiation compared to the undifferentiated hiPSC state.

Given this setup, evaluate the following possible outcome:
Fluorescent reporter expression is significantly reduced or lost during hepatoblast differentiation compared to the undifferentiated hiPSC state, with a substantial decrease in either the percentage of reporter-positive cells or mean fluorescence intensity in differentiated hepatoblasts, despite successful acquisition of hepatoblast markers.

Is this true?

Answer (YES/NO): YES